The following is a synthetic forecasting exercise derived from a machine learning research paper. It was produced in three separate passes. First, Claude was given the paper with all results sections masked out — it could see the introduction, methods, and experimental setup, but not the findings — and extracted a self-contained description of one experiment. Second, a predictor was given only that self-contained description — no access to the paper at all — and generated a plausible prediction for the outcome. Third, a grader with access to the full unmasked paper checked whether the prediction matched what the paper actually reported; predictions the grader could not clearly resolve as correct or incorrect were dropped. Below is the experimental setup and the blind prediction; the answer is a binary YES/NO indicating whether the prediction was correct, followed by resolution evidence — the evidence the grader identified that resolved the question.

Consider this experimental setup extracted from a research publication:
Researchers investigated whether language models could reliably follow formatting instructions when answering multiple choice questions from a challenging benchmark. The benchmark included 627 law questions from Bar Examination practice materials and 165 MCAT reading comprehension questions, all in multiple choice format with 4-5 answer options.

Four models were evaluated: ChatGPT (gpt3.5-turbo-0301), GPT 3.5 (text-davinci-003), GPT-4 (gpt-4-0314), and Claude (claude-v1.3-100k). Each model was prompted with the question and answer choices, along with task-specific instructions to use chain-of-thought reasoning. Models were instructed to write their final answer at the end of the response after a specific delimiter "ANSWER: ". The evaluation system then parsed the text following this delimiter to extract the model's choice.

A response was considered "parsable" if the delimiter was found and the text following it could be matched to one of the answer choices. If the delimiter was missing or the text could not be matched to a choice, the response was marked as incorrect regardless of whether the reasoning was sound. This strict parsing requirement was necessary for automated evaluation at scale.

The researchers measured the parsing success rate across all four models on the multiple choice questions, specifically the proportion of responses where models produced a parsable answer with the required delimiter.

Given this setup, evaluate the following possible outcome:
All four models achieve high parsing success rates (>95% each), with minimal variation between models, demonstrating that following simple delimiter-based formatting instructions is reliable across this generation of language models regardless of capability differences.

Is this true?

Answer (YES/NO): NO